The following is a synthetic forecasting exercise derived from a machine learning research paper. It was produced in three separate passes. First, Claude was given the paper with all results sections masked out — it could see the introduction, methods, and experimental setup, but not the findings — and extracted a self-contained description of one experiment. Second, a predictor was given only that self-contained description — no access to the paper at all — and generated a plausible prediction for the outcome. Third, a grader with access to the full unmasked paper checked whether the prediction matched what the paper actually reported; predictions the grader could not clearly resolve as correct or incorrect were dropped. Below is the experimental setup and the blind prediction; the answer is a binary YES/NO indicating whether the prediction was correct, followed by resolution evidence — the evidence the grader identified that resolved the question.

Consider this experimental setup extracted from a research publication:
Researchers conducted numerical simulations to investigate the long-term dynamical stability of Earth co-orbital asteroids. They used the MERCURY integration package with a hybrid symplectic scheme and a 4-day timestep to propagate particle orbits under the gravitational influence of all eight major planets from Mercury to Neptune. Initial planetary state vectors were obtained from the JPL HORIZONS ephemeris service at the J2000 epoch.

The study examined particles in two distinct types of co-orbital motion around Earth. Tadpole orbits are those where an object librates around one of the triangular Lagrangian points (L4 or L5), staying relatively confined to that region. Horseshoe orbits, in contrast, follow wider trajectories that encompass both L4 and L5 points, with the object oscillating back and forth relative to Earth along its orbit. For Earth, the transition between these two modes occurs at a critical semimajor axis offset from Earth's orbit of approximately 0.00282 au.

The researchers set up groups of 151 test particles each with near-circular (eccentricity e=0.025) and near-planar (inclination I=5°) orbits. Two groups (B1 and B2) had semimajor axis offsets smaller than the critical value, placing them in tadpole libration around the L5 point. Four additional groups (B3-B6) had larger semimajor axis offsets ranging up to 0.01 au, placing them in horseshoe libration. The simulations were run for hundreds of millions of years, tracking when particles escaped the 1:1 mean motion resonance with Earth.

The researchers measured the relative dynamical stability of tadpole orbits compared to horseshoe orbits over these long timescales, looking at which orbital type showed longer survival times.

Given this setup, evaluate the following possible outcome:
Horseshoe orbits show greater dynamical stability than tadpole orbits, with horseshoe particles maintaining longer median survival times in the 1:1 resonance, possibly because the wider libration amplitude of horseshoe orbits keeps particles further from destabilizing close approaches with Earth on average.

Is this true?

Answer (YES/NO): YES